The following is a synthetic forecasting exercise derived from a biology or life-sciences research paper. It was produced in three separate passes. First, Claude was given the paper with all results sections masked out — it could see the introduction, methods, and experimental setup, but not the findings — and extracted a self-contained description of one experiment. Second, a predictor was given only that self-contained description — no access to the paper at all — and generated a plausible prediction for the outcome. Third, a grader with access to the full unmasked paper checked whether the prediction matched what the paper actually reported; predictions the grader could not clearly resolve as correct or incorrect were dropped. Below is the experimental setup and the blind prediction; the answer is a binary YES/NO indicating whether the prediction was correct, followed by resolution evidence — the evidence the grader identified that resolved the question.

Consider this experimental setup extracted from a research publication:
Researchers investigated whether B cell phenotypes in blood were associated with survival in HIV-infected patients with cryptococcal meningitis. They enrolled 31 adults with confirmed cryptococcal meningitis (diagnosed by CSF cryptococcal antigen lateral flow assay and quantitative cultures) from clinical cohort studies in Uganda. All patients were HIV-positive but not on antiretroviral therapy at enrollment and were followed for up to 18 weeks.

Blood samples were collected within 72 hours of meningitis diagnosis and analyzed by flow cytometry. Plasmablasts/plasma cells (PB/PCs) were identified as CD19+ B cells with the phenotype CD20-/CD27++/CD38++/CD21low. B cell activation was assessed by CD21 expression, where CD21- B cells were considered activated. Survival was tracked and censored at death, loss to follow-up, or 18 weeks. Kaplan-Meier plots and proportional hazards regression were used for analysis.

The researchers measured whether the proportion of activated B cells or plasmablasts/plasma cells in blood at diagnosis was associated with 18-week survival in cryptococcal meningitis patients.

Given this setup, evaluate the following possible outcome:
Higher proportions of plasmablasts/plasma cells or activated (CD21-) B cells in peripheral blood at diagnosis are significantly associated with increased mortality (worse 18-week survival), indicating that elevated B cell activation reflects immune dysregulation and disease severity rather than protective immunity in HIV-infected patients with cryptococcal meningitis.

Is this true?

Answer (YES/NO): YES